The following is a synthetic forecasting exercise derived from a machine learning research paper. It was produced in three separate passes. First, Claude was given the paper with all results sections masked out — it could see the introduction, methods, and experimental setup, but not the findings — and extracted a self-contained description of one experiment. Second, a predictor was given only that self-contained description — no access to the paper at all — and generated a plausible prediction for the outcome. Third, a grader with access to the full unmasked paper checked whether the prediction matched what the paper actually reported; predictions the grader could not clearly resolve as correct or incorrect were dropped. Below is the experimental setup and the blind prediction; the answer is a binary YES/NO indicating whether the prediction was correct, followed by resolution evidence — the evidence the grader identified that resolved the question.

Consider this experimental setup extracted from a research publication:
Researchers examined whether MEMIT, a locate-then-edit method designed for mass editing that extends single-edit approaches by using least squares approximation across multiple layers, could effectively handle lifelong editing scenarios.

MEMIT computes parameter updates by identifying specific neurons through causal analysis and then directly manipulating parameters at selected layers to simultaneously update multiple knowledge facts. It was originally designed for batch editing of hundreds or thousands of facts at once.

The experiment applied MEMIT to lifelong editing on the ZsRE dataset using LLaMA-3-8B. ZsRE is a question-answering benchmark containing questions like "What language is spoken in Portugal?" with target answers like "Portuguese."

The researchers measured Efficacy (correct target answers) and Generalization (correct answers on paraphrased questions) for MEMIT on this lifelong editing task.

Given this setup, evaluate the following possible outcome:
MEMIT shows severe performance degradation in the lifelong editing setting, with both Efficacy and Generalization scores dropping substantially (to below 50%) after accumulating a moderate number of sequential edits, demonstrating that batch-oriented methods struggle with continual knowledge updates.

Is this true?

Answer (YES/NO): YES